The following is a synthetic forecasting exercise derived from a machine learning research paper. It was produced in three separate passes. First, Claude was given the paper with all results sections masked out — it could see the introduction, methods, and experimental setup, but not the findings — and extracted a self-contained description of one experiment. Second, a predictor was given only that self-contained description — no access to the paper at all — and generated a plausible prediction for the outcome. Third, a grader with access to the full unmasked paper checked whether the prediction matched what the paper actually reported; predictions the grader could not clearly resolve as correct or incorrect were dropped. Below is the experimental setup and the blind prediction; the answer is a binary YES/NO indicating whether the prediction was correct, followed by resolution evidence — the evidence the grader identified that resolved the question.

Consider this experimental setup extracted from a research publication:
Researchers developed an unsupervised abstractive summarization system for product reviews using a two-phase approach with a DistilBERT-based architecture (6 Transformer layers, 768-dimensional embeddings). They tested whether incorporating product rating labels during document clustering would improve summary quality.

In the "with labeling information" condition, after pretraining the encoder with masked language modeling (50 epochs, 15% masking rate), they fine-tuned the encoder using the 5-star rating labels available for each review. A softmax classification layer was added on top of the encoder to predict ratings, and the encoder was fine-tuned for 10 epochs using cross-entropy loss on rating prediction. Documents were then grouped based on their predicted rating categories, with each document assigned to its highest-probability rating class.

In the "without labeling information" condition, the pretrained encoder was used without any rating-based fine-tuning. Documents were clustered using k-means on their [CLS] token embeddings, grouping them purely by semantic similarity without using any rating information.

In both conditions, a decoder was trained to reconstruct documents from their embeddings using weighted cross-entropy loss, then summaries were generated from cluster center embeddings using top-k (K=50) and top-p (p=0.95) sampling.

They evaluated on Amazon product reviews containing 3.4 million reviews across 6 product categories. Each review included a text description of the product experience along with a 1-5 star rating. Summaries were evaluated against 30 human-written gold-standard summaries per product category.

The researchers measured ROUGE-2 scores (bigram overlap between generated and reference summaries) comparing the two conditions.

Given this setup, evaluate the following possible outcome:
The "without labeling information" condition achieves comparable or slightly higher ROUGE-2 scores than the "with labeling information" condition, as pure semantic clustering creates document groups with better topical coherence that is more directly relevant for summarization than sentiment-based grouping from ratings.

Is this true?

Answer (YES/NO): NO